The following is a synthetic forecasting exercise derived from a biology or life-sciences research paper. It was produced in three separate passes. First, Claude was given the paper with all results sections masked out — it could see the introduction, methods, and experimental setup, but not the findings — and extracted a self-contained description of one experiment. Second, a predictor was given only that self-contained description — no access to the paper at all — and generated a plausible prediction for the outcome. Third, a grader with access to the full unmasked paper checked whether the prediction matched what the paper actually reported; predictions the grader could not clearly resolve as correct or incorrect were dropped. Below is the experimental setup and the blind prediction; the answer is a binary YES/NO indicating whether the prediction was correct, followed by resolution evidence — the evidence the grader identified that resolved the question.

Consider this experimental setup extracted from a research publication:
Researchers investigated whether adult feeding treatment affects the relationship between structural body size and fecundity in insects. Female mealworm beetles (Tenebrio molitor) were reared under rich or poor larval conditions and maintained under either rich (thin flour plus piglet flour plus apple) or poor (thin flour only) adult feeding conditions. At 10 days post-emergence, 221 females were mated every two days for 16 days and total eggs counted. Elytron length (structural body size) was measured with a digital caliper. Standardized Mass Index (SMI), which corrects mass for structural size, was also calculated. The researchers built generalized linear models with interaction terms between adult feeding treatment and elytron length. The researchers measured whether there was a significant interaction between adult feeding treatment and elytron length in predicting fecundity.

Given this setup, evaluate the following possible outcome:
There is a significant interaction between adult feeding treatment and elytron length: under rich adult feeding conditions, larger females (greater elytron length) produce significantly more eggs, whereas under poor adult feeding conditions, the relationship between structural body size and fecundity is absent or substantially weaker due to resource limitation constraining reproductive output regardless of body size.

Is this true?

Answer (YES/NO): NO